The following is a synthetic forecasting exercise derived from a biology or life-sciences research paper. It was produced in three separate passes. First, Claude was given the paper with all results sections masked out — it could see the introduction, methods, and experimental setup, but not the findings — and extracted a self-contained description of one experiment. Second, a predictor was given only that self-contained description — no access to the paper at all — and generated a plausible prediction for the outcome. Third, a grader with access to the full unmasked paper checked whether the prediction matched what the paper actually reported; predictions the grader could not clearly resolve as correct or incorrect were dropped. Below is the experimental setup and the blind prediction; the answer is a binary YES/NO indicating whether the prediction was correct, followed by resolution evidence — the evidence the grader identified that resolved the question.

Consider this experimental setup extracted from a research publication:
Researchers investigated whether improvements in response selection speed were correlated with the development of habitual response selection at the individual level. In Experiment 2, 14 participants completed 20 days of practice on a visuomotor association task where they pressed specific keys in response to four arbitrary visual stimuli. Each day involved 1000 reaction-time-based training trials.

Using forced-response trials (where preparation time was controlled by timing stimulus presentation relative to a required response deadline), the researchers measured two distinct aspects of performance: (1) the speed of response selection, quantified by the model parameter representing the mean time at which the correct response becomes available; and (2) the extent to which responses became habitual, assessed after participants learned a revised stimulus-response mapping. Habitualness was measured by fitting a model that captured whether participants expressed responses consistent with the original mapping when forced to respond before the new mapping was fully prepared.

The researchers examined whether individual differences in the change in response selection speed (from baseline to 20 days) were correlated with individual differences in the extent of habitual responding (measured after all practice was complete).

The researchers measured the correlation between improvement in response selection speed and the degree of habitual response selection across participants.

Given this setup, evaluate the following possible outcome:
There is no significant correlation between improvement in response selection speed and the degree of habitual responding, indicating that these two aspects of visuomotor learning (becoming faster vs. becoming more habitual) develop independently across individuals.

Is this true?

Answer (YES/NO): YES